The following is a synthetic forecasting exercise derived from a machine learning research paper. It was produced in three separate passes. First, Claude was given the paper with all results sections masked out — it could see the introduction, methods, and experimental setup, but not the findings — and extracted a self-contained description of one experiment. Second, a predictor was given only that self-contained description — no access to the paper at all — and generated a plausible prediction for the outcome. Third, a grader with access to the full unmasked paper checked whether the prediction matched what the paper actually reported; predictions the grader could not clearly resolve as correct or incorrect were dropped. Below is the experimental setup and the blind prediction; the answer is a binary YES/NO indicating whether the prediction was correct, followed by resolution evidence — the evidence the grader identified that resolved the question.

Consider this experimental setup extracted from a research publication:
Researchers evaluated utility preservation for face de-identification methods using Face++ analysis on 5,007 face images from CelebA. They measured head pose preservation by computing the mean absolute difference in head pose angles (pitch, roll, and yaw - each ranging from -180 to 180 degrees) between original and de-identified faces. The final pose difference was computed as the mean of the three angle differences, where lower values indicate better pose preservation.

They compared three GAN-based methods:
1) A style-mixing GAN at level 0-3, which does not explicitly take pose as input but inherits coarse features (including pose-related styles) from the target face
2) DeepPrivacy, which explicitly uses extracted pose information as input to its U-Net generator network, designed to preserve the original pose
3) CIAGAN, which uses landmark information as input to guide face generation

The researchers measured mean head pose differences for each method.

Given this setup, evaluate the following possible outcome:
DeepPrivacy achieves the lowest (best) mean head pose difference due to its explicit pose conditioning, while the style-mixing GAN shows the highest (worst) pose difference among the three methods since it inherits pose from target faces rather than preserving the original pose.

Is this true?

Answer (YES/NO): NO